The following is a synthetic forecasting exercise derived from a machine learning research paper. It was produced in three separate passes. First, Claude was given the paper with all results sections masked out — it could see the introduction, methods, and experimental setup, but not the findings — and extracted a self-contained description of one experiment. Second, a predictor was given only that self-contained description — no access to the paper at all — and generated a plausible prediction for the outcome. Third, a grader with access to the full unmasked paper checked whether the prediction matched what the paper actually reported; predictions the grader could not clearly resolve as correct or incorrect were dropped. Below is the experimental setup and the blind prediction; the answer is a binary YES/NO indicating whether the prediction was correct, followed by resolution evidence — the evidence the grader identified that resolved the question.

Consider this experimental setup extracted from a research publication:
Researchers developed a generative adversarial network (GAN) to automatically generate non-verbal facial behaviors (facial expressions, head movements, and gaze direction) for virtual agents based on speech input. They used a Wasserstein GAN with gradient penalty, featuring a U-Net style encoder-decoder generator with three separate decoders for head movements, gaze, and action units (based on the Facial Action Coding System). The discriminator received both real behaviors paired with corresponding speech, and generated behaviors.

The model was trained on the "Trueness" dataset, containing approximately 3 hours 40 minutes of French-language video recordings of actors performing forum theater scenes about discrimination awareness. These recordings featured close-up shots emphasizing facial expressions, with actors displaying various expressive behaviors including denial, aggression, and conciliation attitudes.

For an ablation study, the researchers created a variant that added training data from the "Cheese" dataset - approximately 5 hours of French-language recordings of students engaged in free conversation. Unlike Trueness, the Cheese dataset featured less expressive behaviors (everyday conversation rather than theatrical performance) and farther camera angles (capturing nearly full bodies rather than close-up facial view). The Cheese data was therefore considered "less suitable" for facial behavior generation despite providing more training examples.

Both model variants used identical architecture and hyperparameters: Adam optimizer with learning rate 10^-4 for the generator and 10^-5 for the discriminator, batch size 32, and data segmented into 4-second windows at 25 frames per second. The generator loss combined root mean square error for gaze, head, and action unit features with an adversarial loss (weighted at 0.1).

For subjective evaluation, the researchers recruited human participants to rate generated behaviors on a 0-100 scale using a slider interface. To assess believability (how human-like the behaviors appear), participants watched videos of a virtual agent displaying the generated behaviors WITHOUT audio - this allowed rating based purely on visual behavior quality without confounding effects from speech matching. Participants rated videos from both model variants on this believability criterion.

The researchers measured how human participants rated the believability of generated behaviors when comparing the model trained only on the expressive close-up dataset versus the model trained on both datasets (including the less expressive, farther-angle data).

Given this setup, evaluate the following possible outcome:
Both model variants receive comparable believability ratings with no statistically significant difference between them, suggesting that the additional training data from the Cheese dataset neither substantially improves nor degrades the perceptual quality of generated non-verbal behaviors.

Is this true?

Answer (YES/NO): NO